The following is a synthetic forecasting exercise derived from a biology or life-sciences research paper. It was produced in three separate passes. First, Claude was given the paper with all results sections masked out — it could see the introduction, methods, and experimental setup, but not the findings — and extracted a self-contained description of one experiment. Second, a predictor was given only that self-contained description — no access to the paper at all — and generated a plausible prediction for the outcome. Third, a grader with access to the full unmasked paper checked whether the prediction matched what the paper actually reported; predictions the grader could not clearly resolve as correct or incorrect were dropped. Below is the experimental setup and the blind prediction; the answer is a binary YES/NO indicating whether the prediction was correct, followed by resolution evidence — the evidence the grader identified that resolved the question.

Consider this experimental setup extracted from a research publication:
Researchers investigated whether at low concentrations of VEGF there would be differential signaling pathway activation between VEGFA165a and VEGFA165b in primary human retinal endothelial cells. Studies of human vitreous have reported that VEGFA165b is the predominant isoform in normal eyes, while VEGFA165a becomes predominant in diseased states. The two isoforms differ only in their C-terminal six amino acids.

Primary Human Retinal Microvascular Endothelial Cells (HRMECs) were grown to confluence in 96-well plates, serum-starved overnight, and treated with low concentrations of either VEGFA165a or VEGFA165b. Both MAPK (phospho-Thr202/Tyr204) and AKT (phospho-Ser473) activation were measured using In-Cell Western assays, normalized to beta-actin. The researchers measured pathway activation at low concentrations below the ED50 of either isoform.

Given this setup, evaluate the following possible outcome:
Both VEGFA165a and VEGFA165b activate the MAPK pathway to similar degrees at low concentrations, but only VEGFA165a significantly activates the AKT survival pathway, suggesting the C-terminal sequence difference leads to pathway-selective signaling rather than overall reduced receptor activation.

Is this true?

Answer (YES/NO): NO